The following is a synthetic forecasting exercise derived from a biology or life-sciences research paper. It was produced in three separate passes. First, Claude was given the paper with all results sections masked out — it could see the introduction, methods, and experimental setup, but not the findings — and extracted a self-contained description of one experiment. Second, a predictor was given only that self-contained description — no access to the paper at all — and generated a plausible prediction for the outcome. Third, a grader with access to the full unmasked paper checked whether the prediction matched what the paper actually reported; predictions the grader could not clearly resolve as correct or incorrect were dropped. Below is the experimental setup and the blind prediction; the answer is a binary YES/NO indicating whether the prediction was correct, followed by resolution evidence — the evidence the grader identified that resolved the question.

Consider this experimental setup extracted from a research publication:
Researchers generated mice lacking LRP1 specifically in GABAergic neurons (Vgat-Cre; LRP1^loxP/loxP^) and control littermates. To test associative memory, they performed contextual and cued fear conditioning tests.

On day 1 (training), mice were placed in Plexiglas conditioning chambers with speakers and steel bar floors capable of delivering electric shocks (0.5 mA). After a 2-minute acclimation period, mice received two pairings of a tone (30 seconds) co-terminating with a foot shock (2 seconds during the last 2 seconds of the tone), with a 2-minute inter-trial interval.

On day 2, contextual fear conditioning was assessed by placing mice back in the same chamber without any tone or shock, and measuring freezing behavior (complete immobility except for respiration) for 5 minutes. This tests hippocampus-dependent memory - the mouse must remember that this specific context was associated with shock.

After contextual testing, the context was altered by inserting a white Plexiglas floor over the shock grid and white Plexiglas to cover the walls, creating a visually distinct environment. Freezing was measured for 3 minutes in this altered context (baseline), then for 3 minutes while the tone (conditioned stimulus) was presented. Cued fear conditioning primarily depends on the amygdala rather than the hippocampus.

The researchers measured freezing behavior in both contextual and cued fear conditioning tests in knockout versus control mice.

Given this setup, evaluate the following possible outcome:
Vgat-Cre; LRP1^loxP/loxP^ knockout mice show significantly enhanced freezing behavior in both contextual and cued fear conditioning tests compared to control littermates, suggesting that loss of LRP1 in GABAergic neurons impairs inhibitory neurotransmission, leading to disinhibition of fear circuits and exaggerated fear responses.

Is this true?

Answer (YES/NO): NO